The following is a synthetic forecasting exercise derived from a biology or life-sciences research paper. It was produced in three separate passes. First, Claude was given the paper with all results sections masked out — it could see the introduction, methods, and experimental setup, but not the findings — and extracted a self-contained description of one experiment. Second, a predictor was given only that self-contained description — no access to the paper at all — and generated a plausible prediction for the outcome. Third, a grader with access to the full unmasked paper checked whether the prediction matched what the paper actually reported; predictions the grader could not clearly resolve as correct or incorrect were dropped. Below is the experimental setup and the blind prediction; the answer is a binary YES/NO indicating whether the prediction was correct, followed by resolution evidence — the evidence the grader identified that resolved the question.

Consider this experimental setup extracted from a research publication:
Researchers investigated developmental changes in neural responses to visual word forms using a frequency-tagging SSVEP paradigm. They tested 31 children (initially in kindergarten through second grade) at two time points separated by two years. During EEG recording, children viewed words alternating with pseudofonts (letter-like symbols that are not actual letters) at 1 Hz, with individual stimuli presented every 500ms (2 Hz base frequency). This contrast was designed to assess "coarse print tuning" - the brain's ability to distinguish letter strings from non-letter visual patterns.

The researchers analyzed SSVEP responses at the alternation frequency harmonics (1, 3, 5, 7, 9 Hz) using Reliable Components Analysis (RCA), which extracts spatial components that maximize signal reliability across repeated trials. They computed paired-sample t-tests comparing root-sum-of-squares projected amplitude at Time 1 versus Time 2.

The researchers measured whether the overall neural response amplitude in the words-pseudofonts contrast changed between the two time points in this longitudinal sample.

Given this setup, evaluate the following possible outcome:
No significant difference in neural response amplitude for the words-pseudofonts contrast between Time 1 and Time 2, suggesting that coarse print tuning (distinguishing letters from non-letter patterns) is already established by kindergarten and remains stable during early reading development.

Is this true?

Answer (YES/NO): YES